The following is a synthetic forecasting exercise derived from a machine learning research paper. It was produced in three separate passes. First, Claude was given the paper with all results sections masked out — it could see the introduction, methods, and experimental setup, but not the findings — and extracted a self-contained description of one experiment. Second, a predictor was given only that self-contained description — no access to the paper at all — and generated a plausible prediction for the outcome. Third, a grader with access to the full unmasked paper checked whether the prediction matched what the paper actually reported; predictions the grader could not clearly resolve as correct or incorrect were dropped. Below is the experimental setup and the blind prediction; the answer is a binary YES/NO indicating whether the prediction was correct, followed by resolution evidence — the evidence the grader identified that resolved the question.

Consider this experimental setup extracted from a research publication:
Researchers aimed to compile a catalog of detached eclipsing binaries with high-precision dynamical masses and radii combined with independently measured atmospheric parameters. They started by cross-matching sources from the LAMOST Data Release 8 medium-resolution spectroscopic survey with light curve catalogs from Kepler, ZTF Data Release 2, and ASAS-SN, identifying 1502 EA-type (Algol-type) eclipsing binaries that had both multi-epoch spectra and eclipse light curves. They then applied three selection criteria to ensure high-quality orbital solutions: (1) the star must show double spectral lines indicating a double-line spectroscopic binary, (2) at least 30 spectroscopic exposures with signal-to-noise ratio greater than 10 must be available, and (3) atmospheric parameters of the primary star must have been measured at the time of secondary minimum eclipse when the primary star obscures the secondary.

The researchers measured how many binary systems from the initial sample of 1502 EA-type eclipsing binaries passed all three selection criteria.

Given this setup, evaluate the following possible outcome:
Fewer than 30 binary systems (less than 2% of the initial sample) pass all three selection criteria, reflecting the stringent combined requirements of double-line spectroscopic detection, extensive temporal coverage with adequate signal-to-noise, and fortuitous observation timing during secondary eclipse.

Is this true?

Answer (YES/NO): NO